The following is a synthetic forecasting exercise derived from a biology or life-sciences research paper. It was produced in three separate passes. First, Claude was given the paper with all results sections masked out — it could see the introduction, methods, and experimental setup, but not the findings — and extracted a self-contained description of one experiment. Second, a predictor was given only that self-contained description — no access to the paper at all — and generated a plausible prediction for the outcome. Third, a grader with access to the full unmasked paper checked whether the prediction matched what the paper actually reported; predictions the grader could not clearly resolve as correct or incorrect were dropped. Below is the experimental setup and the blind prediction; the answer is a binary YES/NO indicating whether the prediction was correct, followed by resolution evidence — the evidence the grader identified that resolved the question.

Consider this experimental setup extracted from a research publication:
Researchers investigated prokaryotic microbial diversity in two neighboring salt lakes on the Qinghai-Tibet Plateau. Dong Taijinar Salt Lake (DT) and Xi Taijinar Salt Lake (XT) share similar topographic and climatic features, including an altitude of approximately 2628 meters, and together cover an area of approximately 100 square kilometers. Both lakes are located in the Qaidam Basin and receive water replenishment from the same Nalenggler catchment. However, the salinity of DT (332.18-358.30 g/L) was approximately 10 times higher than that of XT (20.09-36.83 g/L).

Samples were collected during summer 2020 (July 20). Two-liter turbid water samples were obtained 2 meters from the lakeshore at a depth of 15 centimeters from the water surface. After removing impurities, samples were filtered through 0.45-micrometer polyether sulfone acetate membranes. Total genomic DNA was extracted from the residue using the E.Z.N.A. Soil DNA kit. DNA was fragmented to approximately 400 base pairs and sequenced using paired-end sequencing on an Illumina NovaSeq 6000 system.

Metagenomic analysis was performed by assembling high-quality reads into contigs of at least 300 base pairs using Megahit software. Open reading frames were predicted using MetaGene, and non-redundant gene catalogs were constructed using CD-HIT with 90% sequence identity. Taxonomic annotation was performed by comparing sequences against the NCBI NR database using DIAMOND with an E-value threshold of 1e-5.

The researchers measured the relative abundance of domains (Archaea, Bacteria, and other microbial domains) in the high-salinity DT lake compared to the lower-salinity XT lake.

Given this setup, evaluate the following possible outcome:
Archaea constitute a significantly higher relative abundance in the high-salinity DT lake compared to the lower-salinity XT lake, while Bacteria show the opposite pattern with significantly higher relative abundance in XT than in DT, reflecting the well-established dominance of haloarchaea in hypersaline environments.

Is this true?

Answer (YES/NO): YES